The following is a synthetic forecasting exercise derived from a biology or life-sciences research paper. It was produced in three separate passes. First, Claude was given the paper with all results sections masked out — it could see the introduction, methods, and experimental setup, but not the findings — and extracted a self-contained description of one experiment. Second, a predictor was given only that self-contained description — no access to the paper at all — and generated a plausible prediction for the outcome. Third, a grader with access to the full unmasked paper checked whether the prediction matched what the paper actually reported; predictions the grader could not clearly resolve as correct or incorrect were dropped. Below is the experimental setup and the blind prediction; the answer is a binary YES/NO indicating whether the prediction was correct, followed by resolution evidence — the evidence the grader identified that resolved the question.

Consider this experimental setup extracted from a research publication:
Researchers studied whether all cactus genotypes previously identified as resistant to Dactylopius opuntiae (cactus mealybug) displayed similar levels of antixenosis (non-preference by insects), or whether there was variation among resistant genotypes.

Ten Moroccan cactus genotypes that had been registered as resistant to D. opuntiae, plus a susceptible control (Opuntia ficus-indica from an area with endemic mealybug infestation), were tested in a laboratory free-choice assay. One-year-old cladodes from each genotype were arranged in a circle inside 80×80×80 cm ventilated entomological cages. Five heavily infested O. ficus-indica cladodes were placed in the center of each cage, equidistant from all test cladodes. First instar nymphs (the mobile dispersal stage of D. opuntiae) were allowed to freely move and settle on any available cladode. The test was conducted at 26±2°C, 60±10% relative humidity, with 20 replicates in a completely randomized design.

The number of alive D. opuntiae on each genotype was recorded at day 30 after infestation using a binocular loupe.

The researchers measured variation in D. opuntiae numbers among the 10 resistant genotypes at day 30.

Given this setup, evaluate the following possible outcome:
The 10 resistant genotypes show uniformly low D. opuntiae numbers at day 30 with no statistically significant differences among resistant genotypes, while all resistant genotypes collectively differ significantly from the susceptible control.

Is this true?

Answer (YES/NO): YES